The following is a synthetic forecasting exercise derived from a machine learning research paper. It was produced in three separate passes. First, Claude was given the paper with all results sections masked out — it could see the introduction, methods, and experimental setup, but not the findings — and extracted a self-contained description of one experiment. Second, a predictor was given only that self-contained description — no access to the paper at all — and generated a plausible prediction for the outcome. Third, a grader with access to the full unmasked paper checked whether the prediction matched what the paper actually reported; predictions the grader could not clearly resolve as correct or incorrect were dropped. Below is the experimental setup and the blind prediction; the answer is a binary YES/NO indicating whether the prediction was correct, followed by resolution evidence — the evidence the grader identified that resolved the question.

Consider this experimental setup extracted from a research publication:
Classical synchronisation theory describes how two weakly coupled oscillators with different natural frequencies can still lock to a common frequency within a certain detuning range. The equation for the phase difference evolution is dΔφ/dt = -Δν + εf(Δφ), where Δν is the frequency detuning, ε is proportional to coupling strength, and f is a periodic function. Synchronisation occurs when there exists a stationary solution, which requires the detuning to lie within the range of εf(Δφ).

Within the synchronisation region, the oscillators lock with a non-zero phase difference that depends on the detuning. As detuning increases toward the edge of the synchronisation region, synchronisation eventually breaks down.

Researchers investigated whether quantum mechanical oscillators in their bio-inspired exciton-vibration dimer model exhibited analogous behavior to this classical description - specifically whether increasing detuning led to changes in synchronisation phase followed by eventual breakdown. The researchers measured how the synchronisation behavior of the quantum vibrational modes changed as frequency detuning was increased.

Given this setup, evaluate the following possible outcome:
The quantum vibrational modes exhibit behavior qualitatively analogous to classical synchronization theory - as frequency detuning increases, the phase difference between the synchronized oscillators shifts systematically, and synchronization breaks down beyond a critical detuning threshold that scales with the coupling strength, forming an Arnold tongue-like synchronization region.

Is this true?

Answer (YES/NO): YES